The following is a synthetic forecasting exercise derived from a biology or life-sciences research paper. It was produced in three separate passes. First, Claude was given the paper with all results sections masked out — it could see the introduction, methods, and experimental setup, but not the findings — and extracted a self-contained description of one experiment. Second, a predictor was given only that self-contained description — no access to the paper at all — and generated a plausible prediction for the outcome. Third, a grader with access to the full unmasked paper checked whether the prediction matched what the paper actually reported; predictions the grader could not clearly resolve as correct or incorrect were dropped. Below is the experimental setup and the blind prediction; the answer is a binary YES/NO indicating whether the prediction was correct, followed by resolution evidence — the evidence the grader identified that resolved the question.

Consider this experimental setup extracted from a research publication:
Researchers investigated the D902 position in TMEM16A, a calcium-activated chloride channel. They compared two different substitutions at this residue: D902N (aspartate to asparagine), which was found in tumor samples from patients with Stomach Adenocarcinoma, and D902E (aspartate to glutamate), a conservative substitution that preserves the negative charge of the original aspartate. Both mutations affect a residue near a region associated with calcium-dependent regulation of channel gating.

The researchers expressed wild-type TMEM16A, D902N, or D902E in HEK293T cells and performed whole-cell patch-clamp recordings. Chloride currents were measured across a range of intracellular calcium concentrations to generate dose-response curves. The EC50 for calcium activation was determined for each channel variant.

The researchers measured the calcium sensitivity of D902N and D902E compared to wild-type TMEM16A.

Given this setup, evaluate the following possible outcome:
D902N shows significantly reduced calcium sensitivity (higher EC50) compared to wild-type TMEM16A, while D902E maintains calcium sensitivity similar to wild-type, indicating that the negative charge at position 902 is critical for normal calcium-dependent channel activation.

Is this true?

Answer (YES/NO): YES